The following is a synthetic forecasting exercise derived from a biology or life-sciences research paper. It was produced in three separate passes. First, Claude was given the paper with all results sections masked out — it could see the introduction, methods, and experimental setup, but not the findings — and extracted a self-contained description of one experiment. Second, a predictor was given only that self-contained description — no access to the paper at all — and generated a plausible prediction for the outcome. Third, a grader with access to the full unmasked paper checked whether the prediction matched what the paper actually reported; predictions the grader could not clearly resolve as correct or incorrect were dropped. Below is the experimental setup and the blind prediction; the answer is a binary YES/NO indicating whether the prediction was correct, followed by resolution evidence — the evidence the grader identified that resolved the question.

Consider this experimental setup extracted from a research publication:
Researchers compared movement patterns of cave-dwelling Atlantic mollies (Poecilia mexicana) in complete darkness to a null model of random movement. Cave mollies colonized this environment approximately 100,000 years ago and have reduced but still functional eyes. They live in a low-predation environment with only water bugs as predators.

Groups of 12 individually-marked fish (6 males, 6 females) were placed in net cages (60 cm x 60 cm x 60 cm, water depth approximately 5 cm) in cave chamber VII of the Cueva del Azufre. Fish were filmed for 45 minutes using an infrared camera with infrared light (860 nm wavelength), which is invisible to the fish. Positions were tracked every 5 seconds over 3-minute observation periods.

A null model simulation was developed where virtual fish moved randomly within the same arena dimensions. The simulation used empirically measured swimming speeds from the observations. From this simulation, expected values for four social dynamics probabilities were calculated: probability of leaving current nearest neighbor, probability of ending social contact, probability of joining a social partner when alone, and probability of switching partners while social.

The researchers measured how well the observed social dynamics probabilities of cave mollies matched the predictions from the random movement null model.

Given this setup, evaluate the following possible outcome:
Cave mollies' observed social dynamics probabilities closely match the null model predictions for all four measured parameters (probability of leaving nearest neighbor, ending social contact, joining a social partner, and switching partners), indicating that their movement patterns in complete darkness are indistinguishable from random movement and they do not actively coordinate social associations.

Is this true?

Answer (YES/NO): YES